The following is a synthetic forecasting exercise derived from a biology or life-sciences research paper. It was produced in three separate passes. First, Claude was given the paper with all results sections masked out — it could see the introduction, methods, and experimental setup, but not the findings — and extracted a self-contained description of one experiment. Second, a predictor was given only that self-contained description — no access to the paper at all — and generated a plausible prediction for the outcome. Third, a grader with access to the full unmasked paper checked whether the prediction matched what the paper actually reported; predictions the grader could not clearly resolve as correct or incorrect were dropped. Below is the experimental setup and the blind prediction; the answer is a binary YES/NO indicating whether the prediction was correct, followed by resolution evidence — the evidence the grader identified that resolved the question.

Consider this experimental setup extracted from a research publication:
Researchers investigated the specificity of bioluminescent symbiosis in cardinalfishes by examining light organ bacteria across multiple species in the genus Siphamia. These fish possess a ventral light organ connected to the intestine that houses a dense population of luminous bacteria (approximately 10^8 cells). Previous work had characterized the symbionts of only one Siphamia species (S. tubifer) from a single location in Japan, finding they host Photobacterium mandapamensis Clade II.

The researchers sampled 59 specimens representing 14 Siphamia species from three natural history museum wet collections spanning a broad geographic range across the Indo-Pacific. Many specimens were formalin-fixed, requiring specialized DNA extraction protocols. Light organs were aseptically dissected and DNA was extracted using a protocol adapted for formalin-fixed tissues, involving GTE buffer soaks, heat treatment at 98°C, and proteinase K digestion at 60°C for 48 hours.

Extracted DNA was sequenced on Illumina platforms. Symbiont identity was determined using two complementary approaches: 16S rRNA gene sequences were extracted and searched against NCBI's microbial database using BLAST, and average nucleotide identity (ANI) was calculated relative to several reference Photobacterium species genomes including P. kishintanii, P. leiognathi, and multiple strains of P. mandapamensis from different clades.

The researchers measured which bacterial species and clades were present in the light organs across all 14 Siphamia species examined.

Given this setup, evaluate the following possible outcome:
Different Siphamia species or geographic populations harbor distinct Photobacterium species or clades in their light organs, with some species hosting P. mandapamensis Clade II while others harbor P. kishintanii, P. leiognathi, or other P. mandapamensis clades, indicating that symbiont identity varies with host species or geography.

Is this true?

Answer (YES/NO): NO